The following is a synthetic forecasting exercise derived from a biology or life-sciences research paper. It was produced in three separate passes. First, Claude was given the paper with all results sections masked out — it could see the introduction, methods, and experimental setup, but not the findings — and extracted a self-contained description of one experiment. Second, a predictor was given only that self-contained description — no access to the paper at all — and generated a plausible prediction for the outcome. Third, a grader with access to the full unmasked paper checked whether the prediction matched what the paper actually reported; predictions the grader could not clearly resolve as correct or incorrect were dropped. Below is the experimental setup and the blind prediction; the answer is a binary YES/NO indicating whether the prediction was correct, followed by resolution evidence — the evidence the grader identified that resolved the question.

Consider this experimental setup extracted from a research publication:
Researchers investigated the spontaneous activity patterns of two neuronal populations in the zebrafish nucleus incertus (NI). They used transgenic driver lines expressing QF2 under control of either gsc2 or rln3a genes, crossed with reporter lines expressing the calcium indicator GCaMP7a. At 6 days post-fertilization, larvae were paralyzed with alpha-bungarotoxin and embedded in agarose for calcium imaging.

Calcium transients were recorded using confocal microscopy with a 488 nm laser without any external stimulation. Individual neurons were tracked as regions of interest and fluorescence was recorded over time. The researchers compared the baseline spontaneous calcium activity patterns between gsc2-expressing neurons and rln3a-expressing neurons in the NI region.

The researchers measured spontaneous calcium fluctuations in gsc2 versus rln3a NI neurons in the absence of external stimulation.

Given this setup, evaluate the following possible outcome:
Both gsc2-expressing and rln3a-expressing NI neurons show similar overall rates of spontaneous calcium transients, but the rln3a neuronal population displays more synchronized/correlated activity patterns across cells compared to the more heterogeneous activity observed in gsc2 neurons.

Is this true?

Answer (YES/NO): NO